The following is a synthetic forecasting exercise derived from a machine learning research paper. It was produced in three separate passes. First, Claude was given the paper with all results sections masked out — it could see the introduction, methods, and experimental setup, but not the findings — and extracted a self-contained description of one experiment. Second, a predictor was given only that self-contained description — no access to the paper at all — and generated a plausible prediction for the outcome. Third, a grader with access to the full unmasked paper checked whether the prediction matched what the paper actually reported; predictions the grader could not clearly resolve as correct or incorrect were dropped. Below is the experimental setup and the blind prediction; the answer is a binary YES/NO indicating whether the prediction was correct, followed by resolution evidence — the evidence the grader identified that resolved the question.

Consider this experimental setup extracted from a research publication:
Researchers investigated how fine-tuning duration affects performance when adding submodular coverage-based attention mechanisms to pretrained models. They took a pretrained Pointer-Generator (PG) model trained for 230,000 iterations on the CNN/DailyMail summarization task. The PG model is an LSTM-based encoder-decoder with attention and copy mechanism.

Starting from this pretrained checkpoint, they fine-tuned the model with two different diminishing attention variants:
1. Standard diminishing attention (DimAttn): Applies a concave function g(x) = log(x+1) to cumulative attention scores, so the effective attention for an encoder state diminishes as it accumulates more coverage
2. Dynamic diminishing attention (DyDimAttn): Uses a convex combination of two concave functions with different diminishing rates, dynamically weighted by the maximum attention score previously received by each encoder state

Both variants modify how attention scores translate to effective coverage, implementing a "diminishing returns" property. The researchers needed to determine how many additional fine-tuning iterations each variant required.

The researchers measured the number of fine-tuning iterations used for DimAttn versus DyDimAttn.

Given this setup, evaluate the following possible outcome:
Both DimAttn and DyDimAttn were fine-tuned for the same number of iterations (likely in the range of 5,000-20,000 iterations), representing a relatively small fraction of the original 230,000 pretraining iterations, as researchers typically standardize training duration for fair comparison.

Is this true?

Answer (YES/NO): NO